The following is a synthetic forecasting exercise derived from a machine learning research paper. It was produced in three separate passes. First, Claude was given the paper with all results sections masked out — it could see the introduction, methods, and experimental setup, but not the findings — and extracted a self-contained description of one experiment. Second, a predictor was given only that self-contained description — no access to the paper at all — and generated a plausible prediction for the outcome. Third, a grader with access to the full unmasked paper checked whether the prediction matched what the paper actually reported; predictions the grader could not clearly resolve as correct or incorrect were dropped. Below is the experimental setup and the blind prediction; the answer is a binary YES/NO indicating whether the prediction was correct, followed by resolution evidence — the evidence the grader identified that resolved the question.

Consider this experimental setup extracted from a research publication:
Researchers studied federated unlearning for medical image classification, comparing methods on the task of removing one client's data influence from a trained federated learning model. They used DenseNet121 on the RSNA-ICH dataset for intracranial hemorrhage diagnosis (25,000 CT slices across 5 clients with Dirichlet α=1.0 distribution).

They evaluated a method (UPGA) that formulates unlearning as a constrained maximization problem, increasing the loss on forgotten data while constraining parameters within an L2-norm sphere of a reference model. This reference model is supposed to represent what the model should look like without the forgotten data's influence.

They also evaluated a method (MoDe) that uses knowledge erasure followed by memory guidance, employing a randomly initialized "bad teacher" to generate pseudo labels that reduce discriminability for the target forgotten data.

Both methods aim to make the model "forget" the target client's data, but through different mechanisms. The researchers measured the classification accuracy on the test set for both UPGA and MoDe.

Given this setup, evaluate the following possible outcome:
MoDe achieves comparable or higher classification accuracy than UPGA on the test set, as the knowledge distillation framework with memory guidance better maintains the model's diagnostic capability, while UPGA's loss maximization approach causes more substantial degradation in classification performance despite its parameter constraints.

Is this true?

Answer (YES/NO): YES